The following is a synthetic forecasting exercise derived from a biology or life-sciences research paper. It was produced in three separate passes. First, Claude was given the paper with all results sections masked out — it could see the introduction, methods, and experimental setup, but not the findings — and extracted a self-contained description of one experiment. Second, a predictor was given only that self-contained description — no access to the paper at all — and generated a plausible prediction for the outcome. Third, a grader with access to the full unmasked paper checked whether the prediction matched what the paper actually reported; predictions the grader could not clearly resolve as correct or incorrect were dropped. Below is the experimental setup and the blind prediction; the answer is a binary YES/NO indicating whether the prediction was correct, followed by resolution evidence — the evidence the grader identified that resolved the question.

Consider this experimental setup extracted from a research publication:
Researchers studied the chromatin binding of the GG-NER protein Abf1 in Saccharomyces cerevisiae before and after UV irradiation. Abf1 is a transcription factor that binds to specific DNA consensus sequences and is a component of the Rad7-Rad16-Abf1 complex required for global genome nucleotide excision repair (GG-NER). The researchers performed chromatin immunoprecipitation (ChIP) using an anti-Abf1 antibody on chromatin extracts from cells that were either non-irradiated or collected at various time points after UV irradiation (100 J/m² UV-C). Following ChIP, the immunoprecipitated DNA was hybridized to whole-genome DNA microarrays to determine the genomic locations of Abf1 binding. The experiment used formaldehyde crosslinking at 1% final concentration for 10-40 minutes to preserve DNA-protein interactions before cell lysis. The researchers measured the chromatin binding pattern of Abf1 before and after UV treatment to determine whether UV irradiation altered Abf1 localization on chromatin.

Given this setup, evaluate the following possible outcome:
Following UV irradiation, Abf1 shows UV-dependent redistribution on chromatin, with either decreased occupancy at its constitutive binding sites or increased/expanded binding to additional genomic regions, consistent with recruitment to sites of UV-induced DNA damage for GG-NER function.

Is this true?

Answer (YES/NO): NO